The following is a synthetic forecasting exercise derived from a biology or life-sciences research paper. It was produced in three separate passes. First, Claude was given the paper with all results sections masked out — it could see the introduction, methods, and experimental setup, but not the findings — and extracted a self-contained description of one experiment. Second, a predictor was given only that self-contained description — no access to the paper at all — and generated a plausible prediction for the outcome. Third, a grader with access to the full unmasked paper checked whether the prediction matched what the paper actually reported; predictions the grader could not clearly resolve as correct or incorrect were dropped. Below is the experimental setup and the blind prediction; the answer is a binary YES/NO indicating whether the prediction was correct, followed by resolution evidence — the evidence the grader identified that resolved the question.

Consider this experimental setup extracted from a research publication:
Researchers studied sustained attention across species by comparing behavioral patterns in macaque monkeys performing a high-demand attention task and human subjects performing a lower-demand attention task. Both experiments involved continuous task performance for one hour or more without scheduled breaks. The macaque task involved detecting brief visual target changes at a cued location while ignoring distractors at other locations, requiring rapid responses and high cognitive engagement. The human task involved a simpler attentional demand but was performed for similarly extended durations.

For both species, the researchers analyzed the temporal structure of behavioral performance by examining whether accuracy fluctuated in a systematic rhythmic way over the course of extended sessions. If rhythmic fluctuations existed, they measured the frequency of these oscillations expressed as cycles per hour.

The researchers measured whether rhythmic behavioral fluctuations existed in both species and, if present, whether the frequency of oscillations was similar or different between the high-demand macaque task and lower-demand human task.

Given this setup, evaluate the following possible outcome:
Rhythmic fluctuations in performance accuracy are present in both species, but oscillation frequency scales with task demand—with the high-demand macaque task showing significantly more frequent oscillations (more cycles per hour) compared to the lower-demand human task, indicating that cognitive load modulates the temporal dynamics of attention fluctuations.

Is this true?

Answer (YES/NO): NO